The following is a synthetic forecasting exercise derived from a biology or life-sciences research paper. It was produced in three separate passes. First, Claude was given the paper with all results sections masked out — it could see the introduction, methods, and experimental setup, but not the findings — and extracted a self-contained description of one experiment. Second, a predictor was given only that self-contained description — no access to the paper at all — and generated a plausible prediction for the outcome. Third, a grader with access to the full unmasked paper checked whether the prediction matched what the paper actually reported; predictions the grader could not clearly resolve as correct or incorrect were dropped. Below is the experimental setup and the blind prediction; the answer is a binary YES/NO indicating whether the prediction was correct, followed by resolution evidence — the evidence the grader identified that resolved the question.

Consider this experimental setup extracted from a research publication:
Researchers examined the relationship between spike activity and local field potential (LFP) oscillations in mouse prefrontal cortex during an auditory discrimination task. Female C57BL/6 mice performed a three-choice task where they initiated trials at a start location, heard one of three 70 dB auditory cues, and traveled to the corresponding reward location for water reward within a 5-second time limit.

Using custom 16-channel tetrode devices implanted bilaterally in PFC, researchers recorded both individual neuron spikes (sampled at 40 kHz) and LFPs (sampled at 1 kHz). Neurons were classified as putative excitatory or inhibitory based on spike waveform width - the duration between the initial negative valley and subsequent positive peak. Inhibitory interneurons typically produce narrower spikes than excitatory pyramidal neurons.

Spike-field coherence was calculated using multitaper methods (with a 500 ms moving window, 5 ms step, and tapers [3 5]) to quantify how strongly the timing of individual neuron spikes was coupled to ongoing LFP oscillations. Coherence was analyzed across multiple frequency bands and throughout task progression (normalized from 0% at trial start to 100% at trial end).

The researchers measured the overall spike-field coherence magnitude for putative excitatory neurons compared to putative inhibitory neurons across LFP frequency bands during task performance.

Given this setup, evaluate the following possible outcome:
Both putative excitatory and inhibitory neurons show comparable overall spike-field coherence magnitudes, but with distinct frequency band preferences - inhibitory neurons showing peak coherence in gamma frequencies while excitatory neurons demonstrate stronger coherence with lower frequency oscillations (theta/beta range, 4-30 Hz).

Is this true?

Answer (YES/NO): NO